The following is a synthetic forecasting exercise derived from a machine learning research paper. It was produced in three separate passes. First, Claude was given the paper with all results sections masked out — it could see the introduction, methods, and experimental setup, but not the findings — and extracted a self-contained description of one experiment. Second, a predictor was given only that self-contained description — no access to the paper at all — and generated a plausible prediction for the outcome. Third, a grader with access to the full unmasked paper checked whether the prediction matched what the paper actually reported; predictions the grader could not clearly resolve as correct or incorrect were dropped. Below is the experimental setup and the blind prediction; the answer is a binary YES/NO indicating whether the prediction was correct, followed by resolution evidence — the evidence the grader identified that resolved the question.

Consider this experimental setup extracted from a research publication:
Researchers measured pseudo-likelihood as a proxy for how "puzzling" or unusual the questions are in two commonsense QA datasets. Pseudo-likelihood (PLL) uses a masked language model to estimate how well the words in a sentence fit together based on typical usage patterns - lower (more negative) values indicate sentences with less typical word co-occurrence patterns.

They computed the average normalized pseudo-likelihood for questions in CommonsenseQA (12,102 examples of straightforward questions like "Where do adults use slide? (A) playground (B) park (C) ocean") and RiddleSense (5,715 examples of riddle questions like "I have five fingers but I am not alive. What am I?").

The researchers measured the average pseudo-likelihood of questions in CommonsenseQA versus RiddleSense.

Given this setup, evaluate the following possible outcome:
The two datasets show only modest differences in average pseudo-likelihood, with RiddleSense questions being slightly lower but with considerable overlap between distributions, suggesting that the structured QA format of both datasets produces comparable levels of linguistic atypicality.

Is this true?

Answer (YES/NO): NO